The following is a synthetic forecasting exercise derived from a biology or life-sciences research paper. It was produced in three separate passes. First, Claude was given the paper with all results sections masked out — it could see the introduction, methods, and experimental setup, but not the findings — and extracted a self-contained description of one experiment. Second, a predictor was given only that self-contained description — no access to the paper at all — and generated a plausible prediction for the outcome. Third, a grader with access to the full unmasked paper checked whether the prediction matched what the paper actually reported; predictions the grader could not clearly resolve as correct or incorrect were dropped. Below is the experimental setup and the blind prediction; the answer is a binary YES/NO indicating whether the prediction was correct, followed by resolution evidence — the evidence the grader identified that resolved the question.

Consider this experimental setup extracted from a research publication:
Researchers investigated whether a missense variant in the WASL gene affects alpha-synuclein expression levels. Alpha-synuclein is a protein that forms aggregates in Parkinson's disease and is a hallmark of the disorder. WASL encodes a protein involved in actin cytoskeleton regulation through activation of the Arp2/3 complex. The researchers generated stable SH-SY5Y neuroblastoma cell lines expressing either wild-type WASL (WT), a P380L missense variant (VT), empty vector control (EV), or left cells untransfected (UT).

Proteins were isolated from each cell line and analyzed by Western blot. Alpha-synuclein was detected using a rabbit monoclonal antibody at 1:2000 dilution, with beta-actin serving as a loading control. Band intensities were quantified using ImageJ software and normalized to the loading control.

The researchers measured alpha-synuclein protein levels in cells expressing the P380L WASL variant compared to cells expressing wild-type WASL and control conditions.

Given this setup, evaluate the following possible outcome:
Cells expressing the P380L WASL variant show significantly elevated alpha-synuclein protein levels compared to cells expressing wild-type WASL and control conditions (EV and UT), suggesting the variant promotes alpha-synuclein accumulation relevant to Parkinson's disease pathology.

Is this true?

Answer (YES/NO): YES